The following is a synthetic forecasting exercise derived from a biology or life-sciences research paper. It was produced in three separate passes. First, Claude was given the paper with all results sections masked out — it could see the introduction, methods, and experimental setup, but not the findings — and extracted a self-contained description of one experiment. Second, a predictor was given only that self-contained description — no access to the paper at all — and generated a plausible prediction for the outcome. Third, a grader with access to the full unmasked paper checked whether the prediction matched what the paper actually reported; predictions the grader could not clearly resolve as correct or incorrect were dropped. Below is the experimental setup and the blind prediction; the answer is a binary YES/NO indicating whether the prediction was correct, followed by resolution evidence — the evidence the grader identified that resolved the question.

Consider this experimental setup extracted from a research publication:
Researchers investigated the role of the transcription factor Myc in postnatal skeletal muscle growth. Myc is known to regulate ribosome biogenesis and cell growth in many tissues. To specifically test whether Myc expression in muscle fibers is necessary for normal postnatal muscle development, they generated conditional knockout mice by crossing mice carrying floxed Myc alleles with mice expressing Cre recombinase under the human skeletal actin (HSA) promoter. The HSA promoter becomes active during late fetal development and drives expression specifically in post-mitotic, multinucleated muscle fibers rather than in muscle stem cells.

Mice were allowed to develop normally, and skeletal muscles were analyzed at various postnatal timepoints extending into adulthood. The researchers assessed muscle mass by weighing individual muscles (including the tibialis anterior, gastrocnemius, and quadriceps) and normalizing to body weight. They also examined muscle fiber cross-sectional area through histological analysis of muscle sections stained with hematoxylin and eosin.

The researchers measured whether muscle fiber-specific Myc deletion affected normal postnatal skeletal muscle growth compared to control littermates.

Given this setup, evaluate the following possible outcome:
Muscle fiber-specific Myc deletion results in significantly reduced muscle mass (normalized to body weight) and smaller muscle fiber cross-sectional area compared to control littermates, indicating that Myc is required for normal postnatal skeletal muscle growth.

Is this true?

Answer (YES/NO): NO